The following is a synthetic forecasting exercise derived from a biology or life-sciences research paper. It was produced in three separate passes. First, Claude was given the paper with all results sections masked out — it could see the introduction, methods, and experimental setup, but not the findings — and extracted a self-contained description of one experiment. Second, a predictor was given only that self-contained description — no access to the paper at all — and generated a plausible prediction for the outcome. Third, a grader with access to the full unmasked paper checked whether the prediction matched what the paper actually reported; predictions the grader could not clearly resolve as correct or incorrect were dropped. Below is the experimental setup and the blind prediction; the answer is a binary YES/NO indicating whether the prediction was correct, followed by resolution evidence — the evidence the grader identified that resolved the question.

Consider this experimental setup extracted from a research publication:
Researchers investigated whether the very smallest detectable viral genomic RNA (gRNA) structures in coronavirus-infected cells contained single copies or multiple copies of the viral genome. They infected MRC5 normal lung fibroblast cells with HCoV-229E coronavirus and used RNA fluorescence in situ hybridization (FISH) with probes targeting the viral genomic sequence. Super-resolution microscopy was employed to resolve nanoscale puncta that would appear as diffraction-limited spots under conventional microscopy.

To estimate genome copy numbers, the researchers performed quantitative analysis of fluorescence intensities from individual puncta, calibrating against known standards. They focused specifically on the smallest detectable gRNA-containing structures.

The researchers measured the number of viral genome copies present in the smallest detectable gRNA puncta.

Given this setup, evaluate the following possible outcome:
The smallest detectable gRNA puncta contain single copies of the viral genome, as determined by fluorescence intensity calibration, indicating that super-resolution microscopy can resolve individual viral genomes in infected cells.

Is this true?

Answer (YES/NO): YES